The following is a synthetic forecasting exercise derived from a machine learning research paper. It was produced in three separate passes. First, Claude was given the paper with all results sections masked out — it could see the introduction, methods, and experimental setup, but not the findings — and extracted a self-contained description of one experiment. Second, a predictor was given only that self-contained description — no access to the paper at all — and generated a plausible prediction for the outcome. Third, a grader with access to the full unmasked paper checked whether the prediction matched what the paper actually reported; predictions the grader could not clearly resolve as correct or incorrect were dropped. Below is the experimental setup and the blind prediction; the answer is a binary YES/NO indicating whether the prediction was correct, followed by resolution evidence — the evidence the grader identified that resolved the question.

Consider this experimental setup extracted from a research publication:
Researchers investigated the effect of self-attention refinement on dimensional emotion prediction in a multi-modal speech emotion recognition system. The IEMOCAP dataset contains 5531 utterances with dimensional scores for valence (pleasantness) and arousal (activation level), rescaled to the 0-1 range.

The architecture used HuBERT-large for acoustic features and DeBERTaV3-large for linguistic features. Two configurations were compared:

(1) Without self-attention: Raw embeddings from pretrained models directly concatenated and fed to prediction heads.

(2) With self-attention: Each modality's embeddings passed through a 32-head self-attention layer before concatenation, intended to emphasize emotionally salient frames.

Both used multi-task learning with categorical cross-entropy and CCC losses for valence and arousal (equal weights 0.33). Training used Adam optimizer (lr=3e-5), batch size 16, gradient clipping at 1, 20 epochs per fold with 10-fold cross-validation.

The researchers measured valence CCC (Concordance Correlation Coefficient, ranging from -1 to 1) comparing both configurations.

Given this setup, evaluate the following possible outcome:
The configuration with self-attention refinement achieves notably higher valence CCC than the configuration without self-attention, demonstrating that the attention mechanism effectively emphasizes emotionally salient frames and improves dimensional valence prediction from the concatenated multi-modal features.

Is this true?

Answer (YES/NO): YES